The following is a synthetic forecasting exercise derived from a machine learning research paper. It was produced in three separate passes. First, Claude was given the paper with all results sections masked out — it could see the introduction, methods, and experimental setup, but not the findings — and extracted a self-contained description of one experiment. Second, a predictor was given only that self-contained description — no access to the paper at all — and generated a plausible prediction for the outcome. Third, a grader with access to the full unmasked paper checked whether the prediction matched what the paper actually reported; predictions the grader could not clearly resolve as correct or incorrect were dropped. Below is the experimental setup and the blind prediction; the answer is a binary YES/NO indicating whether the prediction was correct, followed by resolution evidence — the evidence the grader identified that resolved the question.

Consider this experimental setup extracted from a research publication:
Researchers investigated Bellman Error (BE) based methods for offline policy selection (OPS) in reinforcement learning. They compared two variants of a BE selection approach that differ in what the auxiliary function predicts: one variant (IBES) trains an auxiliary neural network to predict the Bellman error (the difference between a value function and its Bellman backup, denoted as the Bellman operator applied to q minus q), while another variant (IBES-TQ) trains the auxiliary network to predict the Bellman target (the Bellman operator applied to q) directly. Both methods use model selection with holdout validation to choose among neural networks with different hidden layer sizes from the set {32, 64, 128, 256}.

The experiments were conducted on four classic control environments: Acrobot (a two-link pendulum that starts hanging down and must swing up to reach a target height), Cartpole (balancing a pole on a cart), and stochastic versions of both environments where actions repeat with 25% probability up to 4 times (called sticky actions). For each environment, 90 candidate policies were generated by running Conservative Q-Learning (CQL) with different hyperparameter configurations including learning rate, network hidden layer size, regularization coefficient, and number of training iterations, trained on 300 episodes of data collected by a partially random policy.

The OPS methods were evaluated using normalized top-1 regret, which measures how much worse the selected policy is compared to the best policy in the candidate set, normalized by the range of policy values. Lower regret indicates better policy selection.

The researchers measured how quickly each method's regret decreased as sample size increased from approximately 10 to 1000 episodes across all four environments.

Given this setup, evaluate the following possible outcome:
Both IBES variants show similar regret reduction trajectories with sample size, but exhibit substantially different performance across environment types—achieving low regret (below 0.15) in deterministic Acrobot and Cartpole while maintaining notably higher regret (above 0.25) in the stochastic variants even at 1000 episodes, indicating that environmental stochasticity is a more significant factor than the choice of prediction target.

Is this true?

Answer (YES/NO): NO